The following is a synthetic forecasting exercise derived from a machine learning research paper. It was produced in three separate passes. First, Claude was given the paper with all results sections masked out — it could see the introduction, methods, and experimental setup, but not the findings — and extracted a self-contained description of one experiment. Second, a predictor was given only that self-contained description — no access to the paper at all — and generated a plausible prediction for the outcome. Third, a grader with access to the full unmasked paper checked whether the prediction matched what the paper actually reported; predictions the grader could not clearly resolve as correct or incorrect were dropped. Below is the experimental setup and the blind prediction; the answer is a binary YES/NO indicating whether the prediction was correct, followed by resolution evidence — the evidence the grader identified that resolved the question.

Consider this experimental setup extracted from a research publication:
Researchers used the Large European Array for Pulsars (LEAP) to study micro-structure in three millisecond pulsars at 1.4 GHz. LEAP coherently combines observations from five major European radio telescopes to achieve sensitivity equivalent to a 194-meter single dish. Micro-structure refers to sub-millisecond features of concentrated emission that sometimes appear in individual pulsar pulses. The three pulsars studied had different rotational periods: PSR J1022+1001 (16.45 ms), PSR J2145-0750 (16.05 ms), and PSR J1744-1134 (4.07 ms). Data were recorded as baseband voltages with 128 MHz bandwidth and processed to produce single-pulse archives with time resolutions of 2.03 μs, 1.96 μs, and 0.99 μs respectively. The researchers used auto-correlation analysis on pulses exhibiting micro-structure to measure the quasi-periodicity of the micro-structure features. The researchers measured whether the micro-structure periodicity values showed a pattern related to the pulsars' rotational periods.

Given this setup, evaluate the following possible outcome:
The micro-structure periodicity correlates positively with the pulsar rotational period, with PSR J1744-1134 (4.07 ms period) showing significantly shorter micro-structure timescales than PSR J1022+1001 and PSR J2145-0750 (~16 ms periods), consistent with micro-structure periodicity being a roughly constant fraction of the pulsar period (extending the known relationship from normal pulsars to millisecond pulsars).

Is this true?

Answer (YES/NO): YES